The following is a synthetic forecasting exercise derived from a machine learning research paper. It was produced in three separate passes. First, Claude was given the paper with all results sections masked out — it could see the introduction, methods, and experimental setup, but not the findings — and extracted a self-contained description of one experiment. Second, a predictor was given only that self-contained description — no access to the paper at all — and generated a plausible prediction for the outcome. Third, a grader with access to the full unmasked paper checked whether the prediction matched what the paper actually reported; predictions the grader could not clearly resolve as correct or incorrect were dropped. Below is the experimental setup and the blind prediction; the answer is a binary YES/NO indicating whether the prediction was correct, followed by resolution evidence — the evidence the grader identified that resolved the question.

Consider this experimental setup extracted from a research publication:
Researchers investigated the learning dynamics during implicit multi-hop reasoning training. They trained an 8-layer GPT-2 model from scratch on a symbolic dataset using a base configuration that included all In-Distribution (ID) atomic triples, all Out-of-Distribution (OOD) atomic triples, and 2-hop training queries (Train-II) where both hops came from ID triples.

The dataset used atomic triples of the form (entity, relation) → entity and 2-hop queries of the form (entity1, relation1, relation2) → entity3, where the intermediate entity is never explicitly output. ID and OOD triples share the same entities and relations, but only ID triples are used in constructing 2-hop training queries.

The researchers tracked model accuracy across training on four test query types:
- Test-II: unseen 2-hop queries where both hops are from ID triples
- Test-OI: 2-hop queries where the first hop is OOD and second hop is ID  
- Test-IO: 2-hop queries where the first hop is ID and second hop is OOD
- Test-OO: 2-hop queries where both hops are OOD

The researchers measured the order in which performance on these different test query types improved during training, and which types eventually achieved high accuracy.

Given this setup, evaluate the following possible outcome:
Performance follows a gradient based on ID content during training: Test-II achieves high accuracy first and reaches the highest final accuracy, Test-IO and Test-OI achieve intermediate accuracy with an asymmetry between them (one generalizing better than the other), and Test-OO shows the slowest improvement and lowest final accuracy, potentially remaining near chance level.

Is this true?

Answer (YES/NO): NO